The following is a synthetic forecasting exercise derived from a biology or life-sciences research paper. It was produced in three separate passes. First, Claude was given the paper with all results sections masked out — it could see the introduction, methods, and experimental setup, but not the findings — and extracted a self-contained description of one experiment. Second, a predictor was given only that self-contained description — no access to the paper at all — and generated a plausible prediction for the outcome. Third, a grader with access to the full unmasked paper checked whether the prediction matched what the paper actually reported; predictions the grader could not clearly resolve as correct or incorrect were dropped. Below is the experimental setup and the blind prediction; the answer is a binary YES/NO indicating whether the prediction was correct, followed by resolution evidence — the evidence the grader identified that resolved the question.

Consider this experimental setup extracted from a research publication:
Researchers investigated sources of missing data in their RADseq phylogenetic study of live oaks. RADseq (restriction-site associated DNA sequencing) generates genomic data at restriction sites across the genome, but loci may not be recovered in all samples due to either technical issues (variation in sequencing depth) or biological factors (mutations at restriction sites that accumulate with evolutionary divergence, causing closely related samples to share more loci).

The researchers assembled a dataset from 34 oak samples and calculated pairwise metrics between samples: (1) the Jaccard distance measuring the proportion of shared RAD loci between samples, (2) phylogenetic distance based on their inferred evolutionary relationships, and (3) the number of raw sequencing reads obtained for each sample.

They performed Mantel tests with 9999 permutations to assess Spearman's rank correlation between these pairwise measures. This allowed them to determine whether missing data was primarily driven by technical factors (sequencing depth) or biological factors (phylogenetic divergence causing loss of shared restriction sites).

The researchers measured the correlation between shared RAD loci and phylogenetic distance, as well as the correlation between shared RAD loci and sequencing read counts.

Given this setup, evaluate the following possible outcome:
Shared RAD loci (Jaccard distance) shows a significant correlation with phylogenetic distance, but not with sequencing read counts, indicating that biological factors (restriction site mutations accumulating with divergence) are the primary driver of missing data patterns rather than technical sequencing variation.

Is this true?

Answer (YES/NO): NO